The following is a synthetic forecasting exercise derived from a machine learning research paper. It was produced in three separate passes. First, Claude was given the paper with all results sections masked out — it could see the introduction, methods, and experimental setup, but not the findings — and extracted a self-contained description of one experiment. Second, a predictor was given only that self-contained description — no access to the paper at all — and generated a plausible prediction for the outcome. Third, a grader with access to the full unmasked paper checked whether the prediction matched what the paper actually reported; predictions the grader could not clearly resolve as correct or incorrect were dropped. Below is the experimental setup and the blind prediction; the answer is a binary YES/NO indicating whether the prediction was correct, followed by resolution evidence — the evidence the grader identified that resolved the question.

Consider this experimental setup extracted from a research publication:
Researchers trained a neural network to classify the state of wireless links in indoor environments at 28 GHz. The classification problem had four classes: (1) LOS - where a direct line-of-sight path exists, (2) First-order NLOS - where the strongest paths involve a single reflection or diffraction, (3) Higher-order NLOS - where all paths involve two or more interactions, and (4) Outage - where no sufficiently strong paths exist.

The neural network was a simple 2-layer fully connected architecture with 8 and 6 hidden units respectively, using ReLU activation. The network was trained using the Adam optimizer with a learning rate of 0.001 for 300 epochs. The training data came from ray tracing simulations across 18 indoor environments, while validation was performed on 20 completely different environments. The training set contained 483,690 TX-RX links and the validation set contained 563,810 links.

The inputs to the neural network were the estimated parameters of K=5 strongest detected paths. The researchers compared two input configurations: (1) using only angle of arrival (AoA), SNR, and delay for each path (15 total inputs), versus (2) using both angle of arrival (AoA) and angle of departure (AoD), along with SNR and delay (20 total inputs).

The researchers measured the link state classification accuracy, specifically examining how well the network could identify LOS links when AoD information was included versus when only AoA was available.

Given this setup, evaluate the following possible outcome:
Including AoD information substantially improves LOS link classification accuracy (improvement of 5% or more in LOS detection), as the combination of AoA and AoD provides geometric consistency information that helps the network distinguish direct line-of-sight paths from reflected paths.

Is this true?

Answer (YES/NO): YES